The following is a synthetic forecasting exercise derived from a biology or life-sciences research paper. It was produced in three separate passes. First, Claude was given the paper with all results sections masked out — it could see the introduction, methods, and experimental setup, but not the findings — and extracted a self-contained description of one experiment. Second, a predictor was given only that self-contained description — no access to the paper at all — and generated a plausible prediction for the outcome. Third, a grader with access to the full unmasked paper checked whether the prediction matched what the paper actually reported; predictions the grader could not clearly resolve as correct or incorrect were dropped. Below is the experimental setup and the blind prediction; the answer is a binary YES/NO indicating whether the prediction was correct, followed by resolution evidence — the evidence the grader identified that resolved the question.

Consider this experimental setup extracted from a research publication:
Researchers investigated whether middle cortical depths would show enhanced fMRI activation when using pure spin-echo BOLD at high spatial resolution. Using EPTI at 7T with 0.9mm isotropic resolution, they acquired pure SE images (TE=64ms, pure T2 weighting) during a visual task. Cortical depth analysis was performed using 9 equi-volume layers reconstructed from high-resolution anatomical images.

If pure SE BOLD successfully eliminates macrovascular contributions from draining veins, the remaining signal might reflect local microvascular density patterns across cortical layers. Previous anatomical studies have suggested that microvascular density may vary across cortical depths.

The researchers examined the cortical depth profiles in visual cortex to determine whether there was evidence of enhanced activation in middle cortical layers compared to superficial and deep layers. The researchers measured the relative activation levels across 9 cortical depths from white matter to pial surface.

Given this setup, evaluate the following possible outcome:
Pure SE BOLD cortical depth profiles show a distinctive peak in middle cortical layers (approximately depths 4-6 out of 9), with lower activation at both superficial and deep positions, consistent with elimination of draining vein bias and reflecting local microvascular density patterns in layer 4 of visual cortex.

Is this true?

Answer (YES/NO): NO